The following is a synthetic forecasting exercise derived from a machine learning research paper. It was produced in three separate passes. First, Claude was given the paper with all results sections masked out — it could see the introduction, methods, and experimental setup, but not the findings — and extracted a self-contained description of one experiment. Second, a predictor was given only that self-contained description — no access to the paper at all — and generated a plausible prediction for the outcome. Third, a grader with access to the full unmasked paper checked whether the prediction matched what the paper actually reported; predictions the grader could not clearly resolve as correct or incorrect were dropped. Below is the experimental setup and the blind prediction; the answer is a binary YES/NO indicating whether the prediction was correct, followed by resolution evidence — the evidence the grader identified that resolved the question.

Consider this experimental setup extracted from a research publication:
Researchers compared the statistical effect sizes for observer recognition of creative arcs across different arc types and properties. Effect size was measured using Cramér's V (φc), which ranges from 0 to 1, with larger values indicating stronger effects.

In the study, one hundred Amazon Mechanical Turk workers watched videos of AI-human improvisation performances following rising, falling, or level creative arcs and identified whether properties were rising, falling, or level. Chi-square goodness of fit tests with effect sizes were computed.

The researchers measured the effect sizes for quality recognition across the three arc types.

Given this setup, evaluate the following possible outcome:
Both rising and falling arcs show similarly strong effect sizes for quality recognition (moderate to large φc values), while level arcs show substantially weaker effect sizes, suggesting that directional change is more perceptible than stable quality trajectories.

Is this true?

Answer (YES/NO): NO